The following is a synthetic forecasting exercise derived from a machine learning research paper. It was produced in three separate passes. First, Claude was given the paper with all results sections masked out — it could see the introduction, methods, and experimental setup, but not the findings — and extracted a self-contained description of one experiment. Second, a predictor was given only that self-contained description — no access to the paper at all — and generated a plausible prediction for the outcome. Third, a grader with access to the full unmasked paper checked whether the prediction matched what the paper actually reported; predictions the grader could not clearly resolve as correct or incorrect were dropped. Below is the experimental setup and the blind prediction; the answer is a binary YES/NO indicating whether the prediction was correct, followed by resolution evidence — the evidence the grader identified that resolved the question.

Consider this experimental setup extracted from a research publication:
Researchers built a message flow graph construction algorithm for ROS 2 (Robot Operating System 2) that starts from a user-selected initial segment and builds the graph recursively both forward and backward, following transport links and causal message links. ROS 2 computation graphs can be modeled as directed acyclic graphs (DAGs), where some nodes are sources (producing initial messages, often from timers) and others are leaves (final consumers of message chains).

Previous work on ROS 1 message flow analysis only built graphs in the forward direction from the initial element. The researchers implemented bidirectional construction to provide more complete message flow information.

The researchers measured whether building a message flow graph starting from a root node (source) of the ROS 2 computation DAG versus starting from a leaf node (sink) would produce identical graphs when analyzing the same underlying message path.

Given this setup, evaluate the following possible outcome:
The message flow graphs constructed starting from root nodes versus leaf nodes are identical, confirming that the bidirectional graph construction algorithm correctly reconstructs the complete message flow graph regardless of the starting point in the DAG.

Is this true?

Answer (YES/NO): NO